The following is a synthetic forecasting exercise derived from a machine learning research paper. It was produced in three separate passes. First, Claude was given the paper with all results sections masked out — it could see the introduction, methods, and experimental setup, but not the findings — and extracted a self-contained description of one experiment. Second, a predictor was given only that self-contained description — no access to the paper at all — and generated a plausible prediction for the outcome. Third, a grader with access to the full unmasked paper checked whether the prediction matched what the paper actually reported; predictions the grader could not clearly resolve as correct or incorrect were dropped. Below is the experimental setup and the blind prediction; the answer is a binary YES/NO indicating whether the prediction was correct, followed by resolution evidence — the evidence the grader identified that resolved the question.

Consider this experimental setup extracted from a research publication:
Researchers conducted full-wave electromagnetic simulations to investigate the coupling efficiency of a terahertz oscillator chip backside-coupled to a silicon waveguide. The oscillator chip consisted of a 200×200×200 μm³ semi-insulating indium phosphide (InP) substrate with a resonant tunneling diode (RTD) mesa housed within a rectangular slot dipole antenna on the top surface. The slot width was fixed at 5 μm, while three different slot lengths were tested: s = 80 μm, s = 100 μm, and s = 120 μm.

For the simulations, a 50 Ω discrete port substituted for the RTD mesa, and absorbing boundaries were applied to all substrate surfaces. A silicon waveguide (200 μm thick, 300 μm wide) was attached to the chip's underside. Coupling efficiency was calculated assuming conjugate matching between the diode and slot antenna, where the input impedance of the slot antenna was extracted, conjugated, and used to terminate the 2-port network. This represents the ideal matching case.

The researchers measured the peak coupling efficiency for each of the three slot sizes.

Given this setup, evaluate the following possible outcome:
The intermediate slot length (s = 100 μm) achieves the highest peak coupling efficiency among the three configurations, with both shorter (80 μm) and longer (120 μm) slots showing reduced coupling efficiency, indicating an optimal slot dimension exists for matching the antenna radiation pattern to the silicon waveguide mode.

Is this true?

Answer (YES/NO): NO